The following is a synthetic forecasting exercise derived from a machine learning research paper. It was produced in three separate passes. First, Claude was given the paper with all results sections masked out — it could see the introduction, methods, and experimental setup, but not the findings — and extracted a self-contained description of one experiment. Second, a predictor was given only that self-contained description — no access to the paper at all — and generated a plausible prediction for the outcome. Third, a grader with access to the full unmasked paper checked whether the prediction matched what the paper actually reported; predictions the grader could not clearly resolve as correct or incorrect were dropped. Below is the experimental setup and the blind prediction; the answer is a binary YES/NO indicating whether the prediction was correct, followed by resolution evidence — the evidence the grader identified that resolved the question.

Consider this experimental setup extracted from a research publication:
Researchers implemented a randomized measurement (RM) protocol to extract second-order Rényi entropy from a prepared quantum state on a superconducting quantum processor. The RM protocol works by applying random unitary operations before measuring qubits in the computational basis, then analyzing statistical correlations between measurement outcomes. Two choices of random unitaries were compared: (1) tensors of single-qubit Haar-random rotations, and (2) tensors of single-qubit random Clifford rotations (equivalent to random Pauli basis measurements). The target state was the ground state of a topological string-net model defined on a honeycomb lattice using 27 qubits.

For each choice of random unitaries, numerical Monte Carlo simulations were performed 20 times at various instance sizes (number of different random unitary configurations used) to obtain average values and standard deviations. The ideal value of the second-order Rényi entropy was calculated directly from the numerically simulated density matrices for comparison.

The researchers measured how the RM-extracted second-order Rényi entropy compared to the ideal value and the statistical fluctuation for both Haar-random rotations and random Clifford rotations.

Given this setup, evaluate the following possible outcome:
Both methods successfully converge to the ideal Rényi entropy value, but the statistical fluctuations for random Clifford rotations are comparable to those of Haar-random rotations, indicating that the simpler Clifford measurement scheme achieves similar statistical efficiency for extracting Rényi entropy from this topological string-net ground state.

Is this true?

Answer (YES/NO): NO